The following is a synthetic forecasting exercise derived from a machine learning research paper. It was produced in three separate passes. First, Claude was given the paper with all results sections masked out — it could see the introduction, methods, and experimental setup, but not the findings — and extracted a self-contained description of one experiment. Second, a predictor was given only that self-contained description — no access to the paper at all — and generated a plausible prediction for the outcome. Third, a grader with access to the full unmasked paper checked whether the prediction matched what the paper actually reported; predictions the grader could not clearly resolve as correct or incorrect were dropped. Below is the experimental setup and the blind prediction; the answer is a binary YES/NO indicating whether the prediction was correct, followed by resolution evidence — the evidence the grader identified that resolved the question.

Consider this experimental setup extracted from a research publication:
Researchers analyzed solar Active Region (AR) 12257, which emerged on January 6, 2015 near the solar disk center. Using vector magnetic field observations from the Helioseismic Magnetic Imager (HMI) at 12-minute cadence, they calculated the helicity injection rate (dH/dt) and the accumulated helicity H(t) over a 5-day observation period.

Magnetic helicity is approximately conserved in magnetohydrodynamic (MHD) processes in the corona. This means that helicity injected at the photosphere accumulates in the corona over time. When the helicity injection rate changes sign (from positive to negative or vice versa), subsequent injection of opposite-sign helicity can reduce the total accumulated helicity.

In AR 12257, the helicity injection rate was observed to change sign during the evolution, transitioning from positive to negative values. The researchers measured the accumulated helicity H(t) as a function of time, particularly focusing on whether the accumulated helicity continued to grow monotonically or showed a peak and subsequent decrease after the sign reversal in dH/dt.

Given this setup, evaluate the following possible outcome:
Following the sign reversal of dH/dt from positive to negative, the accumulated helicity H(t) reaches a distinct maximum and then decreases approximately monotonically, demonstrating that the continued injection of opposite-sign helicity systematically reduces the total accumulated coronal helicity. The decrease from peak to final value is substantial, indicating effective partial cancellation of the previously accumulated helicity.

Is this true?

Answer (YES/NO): NO